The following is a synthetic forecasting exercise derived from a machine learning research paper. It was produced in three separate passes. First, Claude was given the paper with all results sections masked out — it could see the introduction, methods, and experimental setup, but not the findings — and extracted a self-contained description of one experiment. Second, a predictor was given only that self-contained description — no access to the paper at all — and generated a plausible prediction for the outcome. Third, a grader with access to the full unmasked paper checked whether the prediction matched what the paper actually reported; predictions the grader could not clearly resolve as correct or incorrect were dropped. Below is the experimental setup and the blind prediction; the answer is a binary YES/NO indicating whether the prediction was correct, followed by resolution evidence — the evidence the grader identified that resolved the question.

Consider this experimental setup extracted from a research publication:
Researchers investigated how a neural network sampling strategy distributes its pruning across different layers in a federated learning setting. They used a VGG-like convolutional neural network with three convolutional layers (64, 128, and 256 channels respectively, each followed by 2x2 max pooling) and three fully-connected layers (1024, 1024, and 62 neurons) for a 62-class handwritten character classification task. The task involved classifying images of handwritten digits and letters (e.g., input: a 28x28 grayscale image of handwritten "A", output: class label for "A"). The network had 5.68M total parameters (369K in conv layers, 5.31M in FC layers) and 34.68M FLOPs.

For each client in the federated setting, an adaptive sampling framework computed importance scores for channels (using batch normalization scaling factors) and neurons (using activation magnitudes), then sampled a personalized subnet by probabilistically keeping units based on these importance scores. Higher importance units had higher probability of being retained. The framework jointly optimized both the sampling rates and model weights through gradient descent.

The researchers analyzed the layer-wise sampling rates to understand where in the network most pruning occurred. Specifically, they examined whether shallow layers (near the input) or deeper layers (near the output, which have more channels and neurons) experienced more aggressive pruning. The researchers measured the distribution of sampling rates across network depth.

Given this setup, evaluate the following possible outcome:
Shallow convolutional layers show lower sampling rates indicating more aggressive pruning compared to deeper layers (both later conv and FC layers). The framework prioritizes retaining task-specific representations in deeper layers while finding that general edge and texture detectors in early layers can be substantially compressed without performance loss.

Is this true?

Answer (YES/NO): NO